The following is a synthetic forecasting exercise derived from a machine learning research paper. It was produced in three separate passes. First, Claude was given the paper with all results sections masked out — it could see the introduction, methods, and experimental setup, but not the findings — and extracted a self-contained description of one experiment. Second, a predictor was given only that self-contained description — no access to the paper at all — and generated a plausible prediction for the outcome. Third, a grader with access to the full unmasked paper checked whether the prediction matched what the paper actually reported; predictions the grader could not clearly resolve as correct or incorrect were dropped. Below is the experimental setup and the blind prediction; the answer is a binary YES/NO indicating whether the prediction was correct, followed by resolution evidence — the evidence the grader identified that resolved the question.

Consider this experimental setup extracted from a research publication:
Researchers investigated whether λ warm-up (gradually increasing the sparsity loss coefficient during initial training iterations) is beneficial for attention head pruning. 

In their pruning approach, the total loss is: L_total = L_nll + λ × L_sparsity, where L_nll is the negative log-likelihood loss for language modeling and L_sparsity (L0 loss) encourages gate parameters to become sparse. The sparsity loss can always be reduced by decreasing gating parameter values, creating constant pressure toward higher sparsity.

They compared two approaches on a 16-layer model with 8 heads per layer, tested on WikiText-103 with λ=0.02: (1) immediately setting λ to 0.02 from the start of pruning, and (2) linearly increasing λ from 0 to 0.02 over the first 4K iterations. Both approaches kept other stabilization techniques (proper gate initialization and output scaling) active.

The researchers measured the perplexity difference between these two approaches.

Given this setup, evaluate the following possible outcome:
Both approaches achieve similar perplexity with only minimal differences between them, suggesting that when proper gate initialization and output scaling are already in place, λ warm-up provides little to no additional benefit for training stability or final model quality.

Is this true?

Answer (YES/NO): NO